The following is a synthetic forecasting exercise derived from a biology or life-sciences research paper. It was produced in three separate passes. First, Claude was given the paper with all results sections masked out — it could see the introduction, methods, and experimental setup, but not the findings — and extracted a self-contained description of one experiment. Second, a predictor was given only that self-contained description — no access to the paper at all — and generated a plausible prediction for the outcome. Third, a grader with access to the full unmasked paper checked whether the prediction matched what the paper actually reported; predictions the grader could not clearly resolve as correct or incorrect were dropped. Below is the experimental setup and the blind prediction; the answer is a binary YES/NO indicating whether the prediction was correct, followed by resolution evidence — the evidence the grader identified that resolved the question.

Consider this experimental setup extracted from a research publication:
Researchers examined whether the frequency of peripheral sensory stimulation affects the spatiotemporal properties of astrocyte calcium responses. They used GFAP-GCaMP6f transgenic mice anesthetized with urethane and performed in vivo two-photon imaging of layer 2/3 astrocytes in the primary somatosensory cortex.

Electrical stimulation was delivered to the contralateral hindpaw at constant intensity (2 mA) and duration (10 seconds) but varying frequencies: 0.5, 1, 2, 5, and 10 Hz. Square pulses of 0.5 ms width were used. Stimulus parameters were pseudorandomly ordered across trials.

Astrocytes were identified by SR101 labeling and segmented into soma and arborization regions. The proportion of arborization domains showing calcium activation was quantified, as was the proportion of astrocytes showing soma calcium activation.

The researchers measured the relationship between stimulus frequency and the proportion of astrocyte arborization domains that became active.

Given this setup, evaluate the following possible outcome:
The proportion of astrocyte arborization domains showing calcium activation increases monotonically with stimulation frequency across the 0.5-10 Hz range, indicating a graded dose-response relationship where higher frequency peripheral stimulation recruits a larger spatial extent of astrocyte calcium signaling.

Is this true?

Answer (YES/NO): YES